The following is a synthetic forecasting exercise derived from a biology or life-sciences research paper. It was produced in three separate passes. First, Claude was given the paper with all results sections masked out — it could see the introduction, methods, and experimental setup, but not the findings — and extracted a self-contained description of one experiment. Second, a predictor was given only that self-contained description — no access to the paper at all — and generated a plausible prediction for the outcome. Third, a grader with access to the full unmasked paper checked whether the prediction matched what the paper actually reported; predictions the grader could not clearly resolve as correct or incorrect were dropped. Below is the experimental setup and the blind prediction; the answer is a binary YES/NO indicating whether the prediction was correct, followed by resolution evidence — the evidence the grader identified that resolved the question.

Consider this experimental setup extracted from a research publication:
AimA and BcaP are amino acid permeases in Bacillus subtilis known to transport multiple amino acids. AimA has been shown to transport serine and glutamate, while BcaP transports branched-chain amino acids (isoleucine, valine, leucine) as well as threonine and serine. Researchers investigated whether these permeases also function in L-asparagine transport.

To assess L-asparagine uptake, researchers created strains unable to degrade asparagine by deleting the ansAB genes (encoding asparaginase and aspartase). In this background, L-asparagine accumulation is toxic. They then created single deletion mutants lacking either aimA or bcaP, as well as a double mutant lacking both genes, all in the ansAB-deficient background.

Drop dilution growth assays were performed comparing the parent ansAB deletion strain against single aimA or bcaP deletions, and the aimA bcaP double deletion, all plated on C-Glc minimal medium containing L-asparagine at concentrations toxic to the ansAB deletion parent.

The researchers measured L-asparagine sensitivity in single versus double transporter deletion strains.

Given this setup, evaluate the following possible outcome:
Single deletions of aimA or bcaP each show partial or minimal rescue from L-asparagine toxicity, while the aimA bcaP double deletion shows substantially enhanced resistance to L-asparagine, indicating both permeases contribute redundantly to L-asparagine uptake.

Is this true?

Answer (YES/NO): YES